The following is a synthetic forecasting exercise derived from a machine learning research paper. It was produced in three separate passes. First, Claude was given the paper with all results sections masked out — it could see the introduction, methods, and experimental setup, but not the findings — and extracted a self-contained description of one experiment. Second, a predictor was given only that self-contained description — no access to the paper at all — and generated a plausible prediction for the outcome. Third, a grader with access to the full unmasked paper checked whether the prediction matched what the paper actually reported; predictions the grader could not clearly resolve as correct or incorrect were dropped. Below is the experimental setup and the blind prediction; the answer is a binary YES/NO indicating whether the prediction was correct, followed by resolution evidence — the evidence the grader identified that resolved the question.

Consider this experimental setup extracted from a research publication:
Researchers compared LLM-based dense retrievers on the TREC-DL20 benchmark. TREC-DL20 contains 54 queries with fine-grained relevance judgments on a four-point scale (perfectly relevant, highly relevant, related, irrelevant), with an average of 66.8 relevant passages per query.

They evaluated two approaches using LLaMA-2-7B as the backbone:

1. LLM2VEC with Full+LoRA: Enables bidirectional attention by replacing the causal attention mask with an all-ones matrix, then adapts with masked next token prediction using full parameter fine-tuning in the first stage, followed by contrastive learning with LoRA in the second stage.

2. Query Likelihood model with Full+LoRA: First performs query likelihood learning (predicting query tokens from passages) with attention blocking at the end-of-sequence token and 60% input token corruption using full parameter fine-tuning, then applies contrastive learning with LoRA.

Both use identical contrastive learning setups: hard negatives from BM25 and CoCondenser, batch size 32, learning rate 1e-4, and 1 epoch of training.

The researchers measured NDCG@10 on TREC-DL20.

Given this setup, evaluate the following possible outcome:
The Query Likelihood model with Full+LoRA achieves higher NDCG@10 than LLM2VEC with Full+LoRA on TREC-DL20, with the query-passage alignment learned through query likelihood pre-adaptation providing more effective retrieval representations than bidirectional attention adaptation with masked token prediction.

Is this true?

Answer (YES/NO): NO